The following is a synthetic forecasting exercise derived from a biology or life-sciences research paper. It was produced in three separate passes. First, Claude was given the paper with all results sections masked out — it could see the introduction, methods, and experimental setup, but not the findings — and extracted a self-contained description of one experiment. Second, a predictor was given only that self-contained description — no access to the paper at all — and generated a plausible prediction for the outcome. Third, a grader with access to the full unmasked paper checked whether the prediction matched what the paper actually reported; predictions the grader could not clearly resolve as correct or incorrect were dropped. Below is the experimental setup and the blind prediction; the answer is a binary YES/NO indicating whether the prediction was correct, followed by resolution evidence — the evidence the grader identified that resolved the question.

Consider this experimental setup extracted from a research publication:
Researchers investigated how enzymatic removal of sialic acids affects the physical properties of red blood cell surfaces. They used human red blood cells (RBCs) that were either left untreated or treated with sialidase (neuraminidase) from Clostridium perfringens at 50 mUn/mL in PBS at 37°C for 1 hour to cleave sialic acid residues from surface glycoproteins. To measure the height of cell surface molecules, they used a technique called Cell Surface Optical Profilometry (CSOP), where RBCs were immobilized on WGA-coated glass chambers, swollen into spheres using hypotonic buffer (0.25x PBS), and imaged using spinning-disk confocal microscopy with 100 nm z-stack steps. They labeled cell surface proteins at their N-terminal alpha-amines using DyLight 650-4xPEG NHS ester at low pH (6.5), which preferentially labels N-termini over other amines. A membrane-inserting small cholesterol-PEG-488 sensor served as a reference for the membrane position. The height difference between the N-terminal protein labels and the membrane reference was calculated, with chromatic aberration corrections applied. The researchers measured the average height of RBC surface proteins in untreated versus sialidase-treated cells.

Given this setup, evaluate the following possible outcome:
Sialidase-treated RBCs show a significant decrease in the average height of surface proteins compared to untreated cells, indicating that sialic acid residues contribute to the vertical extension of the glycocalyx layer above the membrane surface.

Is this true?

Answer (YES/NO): YES